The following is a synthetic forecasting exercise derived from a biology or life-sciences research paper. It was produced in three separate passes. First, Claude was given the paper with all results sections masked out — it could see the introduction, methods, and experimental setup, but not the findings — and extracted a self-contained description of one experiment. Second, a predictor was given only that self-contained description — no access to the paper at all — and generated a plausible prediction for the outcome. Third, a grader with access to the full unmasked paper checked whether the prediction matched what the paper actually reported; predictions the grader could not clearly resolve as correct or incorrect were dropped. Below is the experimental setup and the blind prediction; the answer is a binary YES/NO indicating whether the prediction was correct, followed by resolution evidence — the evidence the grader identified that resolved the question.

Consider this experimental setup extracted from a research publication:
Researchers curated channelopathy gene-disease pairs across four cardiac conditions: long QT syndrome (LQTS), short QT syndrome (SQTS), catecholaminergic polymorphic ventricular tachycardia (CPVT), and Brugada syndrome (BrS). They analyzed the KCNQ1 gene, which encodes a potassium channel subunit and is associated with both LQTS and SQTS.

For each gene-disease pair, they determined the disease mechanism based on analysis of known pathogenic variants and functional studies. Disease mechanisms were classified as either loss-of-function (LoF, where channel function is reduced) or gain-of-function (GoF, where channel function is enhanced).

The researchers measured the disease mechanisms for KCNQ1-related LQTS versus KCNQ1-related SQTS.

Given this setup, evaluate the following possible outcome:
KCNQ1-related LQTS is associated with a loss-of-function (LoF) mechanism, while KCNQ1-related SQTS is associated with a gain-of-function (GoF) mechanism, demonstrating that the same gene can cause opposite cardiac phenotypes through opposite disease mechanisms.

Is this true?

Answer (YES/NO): YES